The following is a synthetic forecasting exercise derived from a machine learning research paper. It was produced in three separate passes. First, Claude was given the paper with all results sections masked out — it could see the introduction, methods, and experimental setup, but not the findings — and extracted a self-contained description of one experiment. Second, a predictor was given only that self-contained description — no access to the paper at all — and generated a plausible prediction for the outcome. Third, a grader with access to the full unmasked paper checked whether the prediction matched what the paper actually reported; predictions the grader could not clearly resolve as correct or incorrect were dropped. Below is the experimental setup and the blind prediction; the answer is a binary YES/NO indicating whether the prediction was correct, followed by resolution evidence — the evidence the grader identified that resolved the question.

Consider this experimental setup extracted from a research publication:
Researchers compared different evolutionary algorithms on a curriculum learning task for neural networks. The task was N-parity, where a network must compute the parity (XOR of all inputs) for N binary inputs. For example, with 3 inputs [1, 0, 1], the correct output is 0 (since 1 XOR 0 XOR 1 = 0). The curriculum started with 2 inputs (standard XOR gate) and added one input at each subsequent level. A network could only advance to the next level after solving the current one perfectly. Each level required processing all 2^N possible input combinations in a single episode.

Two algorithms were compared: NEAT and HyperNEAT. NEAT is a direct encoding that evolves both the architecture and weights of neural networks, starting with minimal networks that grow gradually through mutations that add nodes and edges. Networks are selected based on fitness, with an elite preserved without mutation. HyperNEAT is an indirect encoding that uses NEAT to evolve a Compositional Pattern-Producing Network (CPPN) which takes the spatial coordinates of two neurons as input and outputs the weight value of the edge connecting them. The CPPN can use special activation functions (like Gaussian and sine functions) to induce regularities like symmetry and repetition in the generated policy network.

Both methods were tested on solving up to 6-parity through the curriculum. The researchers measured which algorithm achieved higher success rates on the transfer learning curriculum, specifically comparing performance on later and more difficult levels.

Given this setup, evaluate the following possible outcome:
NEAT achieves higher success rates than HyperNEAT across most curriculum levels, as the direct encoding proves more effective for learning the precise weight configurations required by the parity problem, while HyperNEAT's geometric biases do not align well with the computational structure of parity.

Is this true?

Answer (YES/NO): YES